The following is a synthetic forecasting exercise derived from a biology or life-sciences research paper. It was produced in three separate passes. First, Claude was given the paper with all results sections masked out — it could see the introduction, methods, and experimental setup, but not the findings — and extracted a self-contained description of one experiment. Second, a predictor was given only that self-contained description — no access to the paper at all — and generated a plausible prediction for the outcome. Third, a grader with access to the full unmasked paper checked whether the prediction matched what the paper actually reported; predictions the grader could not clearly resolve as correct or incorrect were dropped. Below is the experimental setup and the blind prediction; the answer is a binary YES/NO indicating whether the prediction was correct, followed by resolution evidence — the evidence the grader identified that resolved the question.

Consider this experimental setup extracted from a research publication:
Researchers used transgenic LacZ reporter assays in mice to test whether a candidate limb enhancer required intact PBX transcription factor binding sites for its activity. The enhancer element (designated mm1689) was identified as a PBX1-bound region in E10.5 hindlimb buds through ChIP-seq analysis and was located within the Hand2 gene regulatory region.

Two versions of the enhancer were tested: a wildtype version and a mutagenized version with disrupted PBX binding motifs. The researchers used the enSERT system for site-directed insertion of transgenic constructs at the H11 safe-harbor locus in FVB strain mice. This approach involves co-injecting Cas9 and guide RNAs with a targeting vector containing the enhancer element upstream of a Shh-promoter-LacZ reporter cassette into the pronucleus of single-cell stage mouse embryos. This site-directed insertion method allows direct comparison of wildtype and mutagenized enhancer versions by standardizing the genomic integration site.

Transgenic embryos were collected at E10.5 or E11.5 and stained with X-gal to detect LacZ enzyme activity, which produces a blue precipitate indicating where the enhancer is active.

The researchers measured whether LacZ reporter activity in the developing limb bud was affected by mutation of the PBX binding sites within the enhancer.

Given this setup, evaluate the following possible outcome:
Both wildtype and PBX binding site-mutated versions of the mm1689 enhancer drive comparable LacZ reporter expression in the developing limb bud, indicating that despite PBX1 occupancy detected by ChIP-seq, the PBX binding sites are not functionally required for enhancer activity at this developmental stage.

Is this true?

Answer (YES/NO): NO